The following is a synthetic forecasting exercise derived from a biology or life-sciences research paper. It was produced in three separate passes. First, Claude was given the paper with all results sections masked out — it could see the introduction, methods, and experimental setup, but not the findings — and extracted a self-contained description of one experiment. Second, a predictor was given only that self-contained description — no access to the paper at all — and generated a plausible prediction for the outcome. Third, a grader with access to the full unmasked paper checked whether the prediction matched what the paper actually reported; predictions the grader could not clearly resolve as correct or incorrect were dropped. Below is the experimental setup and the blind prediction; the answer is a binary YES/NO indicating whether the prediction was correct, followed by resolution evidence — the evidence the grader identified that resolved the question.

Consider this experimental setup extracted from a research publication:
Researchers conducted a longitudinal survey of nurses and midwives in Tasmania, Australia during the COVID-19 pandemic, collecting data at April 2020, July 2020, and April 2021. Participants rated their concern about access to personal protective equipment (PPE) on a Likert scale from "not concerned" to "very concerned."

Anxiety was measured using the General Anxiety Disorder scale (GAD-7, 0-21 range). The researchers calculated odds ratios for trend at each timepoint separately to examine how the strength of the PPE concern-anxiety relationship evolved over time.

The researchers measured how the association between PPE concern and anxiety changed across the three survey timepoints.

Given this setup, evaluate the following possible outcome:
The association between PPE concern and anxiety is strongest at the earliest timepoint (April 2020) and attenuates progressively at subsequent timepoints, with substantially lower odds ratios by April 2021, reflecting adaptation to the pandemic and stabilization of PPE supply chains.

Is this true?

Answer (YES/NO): NO